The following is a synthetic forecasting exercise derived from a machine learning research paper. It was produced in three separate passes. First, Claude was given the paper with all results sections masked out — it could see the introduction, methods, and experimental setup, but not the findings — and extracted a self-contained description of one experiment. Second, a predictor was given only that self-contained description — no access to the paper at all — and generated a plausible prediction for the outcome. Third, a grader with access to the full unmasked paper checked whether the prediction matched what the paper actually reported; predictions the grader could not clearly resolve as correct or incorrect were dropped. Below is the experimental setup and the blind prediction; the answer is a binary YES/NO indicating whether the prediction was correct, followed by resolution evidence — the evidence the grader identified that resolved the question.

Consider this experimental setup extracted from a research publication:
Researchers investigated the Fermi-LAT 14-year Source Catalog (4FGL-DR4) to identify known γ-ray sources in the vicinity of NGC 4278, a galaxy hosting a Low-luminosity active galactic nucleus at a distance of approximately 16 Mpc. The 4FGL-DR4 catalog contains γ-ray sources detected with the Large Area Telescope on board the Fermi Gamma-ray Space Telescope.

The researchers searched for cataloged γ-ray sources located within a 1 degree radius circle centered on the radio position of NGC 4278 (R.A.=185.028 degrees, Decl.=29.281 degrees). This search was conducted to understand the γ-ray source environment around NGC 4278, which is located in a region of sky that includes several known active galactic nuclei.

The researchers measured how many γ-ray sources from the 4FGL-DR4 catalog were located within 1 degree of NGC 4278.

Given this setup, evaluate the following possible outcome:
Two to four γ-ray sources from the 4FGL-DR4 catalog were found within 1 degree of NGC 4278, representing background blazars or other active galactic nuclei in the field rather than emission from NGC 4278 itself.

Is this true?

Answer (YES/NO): YES